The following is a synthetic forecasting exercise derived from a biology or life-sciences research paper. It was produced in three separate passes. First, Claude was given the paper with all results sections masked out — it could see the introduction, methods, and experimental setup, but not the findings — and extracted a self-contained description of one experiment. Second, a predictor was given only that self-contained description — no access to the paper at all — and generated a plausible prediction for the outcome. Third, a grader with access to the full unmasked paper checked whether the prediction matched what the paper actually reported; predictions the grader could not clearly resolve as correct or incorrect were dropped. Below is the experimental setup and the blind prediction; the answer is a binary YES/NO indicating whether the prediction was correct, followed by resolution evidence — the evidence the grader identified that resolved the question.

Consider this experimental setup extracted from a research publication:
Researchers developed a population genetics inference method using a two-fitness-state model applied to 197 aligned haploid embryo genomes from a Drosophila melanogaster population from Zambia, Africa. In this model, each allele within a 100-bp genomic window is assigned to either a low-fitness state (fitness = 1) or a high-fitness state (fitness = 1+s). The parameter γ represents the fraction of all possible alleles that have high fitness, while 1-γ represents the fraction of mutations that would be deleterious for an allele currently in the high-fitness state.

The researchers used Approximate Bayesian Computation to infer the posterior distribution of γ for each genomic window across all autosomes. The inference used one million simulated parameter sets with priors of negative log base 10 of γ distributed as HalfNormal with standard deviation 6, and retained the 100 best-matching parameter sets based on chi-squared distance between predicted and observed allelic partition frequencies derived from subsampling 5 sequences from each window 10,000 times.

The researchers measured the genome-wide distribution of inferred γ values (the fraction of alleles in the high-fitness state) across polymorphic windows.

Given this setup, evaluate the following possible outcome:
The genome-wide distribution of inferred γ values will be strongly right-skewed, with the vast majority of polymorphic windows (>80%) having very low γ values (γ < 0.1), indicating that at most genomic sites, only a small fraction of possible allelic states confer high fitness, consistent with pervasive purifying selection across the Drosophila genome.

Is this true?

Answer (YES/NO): NO